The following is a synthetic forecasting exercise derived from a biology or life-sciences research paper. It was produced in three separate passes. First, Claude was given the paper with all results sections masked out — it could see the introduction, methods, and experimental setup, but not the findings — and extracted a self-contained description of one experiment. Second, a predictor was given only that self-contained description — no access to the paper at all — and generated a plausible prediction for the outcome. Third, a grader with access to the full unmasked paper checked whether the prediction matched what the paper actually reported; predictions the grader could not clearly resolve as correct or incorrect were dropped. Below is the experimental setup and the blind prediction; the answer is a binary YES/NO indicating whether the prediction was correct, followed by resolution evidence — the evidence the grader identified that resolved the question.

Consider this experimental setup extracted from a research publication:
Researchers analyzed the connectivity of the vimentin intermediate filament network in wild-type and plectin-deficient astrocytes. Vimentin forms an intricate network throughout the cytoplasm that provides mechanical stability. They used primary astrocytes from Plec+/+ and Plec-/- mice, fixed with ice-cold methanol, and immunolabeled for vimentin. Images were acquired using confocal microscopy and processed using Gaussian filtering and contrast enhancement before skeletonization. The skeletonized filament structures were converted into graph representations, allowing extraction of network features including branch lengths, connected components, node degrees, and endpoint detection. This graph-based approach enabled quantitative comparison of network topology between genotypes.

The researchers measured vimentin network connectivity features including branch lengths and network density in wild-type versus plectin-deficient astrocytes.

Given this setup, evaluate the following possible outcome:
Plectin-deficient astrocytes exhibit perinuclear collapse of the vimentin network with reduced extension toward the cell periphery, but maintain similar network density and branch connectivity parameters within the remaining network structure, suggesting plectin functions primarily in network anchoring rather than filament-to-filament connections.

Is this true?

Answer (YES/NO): NO